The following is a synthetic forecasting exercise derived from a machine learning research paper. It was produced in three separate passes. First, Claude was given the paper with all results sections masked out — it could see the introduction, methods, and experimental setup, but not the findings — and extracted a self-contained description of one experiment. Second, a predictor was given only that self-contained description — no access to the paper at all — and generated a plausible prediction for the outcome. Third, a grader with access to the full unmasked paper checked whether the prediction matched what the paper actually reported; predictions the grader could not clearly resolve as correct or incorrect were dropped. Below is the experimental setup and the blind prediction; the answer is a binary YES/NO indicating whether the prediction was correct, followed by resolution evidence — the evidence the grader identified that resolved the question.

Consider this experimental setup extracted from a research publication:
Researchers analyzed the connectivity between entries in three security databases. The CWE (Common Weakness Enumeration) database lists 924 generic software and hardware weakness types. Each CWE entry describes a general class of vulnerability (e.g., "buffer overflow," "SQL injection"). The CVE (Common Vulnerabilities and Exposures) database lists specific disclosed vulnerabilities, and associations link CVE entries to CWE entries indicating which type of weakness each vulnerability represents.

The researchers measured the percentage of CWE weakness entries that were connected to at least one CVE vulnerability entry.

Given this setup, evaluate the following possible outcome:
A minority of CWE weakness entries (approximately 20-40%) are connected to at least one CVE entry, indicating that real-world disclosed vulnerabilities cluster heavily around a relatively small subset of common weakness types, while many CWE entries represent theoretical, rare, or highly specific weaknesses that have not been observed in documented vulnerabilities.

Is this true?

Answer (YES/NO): YES